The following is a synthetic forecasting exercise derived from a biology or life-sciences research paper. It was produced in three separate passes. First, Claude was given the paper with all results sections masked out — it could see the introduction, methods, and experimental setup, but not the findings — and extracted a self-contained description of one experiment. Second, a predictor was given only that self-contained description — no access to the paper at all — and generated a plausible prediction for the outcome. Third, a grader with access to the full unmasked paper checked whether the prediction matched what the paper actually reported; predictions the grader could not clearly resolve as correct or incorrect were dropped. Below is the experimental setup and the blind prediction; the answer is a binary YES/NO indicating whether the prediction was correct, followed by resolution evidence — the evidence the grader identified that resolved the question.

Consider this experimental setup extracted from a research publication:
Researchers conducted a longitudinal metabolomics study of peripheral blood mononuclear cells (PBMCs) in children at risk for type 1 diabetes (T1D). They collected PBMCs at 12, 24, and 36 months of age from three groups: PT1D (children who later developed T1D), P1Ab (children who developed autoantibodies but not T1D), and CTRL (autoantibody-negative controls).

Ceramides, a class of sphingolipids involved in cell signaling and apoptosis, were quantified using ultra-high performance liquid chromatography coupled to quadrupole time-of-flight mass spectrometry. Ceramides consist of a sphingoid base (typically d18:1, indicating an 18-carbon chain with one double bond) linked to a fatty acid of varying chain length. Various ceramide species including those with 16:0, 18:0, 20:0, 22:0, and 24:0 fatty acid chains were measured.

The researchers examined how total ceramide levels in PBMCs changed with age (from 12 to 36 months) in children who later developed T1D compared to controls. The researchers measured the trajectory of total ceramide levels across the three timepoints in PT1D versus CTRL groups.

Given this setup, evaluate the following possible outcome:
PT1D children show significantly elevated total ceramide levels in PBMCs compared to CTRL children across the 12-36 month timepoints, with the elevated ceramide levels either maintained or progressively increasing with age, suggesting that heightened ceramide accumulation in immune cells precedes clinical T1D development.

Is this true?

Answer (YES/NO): NO